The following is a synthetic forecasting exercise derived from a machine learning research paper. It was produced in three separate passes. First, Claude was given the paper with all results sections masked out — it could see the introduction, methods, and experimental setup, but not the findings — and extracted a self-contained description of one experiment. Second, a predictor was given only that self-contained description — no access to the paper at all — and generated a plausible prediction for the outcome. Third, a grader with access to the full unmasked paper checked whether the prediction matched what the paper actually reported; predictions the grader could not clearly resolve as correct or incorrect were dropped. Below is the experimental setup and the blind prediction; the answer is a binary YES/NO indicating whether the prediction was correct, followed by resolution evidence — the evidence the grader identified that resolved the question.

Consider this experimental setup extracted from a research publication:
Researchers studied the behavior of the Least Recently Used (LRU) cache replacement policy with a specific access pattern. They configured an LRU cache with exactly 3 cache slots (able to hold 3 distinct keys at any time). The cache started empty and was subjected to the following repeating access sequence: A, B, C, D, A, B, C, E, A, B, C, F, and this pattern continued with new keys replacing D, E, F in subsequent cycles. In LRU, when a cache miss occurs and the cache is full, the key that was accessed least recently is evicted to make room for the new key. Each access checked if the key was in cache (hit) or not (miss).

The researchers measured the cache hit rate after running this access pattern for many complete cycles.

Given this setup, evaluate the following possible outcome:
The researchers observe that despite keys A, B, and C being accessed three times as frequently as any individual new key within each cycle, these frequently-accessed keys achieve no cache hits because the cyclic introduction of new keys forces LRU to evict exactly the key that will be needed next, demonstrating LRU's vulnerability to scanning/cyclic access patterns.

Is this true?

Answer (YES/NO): YES